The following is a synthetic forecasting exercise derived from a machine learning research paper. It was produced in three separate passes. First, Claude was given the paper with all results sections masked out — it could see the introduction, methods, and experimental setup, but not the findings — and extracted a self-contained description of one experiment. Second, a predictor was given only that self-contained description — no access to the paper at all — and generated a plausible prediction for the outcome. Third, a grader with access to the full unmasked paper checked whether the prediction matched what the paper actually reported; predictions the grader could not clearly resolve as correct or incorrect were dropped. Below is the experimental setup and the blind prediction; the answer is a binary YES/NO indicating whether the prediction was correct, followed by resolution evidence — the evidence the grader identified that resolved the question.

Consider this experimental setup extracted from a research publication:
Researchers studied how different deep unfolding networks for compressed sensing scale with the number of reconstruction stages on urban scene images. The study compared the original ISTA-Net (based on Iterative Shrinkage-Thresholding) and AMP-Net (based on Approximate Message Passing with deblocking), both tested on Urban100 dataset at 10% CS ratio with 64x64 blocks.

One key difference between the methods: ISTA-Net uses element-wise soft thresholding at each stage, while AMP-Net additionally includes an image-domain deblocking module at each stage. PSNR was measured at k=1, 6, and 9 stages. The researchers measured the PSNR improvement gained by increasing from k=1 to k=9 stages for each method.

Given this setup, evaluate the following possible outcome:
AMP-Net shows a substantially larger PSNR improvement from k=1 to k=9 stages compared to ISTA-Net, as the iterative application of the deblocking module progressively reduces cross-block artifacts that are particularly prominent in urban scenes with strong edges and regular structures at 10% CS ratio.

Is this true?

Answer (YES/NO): NO